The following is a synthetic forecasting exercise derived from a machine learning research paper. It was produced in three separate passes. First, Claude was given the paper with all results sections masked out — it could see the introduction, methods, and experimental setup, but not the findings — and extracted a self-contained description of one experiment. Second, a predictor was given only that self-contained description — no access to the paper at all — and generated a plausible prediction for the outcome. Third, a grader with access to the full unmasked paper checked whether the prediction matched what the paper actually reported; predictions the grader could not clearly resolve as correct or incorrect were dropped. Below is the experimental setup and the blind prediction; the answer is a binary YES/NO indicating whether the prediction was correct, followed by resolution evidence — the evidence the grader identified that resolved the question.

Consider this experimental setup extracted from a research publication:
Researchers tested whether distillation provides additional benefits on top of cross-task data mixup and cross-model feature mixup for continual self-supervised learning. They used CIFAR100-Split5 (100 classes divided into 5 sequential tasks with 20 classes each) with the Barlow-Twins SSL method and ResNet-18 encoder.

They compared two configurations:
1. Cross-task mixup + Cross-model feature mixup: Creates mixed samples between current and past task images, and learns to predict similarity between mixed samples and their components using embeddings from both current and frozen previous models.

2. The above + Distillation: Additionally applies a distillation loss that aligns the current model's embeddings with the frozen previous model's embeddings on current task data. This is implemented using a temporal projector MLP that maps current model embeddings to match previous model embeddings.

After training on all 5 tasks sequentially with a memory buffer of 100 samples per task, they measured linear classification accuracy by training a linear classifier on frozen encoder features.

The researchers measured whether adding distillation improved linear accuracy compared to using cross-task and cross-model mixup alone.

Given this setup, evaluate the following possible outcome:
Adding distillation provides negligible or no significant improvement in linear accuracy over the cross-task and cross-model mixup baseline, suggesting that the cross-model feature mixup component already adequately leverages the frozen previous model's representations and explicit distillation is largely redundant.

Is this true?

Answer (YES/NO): NO